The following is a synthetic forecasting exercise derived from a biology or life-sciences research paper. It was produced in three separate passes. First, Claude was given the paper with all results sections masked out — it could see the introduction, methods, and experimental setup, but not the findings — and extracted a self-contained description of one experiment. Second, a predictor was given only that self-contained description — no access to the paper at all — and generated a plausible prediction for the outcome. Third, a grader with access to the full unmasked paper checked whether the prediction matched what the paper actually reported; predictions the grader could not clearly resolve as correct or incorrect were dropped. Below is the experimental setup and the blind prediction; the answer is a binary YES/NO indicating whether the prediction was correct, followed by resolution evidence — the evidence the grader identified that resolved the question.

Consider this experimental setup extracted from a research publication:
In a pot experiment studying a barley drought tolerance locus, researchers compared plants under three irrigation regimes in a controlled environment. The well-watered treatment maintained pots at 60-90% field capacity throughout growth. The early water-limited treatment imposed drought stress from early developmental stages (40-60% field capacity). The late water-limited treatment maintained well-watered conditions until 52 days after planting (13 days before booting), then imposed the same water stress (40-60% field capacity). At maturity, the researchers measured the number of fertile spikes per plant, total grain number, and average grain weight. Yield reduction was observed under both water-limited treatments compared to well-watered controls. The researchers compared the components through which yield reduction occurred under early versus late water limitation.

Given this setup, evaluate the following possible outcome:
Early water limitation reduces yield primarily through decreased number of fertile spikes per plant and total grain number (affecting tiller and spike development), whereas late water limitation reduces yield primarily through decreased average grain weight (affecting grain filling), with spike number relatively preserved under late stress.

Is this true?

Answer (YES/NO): NO